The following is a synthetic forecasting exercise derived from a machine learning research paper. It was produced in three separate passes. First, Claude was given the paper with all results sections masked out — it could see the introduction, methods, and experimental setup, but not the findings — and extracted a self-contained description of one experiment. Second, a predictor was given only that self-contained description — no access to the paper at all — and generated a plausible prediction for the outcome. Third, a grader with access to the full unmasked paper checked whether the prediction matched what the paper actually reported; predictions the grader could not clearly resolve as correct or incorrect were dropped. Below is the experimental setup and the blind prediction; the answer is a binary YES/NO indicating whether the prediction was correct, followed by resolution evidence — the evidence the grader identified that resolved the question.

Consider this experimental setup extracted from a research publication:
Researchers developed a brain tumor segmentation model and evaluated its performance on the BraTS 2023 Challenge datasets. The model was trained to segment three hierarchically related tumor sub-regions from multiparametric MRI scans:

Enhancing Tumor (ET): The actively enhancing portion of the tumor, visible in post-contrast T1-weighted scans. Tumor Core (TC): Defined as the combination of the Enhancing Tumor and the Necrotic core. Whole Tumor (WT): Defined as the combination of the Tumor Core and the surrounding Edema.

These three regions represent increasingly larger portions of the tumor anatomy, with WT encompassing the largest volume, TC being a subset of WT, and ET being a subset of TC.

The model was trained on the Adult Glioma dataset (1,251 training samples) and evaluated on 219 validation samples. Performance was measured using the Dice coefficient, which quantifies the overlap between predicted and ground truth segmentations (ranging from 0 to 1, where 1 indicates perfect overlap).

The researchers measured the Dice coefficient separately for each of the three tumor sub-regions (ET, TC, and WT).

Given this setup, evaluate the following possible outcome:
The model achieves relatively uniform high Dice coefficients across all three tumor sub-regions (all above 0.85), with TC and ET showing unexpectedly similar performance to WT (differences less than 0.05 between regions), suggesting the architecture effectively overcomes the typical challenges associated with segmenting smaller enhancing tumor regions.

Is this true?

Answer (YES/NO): NO